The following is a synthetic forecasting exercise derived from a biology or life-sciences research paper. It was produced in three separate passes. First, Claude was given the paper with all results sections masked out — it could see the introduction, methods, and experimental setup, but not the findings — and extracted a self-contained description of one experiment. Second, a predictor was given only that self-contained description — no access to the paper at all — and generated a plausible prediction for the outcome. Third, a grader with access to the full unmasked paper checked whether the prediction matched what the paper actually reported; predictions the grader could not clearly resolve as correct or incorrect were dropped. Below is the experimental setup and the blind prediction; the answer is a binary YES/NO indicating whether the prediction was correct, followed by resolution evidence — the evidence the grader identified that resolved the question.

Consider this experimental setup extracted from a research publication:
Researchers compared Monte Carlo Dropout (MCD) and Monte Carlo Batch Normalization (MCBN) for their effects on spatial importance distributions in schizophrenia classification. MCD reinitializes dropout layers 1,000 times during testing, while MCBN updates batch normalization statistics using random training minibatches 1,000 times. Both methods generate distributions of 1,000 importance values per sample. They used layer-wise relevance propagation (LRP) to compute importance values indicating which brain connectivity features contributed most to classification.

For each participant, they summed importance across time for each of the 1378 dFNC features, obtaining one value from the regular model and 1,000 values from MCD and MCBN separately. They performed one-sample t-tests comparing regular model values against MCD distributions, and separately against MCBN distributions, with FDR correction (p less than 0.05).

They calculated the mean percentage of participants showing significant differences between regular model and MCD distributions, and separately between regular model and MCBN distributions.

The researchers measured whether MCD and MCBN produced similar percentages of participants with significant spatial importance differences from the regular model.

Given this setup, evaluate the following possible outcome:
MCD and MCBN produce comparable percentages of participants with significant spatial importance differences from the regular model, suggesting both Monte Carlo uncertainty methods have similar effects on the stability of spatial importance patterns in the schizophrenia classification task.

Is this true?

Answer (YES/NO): NO